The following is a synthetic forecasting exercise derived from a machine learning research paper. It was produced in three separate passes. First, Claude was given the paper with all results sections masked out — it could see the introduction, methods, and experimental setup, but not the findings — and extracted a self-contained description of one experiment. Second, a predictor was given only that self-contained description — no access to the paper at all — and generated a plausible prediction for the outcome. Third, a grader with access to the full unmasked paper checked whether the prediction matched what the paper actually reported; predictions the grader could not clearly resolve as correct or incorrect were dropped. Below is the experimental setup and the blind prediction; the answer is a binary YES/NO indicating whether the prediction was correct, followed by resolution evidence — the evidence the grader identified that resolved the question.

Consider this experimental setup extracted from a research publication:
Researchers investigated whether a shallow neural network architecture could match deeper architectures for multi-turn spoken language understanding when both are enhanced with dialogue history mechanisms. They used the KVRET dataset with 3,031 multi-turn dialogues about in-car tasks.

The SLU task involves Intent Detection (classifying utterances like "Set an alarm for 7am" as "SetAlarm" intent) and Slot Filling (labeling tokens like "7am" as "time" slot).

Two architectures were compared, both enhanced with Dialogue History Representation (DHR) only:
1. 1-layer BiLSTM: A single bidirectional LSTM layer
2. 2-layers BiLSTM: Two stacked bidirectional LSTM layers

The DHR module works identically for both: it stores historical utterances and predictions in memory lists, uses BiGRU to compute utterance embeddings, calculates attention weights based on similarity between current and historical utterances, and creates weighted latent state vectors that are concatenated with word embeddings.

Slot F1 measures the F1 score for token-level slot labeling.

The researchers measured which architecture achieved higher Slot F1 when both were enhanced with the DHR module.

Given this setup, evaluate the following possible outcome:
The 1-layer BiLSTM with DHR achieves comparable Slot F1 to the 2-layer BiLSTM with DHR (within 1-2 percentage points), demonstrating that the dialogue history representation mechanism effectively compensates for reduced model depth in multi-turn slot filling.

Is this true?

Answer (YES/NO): YES